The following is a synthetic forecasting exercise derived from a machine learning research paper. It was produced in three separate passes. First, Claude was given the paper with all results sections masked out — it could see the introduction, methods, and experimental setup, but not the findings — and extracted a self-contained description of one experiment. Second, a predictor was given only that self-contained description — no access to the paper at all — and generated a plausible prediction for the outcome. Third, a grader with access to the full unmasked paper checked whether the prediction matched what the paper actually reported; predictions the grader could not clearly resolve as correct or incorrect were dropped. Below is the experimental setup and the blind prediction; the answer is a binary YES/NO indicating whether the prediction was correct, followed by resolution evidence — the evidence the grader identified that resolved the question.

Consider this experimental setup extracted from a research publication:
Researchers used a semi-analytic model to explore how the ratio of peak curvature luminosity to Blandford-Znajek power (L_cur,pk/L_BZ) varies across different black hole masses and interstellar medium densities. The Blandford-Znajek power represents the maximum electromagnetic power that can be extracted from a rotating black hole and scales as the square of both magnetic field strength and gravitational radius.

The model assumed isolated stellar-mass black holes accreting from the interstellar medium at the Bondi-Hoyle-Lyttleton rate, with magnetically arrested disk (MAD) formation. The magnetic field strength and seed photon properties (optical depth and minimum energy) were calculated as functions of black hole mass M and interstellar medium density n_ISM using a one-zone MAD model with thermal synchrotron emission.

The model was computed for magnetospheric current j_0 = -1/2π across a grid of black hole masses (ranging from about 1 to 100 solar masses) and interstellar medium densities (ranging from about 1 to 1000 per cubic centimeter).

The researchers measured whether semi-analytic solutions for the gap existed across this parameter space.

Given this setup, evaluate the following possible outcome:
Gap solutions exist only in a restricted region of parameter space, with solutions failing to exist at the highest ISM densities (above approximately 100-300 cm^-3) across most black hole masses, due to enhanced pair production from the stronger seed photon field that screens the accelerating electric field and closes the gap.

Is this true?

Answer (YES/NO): NO